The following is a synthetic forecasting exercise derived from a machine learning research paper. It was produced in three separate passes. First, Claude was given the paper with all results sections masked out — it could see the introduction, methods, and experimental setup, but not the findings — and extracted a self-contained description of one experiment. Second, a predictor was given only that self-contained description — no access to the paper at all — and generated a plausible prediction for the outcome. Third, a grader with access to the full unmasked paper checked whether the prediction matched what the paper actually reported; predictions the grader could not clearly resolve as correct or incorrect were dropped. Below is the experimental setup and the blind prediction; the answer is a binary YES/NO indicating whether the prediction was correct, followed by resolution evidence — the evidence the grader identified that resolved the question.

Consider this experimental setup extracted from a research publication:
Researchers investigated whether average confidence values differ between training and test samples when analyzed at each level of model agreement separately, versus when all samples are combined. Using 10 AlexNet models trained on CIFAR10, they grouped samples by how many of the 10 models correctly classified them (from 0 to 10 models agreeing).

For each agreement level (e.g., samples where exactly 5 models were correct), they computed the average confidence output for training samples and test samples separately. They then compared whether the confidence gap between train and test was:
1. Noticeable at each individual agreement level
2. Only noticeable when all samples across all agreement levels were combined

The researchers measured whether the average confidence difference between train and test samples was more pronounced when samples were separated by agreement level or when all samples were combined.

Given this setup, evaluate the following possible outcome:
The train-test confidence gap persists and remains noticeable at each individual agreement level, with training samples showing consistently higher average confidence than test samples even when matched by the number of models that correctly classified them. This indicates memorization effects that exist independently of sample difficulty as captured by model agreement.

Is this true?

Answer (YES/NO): NO